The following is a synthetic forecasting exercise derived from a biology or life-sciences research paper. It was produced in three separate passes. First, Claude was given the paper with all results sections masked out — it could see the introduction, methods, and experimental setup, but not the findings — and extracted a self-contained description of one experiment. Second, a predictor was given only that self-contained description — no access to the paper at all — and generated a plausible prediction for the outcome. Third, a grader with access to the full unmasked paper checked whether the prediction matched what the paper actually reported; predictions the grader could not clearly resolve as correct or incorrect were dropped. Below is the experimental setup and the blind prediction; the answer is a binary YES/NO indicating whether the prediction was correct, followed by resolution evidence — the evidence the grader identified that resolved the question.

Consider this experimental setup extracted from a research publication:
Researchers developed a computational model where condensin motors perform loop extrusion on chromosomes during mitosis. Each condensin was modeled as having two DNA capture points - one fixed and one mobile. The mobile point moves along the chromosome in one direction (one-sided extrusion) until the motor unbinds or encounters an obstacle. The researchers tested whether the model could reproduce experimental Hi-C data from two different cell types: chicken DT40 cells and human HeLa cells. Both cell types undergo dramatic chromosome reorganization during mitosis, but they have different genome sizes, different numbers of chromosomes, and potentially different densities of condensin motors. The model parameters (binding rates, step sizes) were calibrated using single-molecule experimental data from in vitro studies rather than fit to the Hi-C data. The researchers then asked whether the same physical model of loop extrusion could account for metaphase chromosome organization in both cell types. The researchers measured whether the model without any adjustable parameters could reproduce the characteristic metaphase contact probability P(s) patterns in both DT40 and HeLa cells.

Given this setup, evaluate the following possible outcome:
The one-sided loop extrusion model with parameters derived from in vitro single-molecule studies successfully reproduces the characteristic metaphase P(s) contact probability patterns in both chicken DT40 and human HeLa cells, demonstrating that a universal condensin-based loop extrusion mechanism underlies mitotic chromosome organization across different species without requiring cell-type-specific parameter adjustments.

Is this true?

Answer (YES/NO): YES